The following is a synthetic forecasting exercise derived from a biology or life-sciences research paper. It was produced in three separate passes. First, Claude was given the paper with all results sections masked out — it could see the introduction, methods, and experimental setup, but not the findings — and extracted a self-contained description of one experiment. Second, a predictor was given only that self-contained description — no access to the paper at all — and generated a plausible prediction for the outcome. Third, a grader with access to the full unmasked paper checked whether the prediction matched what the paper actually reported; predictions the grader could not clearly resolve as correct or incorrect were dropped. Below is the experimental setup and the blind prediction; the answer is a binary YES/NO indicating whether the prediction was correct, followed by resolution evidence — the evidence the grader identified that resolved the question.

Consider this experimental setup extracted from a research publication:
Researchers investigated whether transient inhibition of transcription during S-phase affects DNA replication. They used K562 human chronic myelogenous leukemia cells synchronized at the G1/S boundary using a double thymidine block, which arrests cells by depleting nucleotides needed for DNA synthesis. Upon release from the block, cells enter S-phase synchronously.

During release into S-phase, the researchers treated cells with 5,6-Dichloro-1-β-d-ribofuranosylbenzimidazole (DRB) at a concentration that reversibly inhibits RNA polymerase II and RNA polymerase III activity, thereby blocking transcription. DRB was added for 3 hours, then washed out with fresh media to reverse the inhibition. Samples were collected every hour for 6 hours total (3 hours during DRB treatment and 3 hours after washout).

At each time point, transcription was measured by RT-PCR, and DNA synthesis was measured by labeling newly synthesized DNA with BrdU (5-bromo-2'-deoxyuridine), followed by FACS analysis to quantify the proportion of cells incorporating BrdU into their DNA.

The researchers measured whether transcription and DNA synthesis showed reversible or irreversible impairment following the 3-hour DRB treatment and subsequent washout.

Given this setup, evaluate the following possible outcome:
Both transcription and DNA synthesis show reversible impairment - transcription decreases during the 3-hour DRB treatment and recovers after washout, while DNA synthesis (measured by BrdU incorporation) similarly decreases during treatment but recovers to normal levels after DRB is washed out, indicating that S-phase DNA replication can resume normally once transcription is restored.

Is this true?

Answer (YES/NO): NO